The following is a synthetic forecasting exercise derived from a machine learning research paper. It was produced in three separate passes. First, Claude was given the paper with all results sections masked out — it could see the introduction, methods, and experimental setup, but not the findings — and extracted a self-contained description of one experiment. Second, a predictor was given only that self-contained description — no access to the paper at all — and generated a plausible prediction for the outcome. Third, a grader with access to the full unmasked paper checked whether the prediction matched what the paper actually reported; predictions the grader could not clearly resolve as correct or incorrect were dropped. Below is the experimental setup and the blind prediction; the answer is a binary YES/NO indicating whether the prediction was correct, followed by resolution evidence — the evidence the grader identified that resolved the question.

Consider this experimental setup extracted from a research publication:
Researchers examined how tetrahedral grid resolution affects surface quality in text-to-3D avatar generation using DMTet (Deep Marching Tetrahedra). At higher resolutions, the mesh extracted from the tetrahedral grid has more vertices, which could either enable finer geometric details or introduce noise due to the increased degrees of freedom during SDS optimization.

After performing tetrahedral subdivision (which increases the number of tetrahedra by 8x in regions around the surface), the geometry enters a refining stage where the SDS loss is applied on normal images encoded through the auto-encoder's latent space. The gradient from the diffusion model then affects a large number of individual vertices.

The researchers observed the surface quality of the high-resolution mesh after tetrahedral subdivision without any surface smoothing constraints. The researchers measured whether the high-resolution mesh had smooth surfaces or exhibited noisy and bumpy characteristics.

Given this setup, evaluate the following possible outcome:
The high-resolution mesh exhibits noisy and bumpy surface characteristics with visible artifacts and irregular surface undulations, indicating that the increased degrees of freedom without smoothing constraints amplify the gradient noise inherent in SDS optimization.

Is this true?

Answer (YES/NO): YES